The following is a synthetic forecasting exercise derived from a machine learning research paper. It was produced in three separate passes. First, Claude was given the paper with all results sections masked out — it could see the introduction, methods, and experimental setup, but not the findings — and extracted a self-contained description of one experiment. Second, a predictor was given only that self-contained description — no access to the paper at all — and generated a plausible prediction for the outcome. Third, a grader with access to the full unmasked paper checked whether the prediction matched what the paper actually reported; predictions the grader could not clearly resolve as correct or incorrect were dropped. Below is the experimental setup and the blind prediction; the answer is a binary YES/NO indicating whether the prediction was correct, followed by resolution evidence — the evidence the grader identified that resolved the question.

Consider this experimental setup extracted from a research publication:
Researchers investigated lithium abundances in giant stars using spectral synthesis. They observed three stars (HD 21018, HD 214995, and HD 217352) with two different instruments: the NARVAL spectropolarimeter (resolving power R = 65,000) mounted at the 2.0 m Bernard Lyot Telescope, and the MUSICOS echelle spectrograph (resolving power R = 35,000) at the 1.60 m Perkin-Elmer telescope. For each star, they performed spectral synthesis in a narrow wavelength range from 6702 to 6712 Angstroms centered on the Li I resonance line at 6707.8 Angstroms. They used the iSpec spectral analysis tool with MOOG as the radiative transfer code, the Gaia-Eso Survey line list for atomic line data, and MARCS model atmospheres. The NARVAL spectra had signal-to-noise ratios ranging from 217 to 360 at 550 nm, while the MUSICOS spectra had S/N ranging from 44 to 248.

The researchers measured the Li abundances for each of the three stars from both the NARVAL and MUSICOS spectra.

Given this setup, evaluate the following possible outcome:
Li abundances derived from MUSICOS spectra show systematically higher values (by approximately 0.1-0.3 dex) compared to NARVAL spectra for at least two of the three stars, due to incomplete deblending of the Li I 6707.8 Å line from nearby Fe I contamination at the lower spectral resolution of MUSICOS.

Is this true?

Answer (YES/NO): NO